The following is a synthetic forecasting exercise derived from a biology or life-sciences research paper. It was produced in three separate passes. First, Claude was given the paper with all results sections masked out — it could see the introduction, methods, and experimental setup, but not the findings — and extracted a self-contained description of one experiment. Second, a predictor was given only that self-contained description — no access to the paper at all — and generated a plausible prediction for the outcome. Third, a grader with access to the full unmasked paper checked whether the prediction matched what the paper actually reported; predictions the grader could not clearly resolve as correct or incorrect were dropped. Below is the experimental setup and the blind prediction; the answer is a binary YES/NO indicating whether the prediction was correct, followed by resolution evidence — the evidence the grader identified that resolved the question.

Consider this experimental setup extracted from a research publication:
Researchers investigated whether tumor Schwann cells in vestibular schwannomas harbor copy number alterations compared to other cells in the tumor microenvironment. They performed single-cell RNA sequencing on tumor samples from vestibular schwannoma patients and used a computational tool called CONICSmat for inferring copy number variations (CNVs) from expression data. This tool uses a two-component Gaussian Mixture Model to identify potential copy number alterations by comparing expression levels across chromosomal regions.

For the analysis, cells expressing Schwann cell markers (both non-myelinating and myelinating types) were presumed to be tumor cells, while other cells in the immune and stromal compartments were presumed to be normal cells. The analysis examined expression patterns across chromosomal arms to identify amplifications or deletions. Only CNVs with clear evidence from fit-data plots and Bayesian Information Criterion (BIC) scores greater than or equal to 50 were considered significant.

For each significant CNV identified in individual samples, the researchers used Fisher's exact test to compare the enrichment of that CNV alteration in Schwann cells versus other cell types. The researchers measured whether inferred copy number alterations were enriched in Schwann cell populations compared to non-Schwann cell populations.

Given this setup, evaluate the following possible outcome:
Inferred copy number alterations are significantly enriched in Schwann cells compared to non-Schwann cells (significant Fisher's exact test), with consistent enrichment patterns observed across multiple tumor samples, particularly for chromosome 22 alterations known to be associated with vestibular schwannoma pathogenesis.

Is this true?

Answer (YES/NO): YES